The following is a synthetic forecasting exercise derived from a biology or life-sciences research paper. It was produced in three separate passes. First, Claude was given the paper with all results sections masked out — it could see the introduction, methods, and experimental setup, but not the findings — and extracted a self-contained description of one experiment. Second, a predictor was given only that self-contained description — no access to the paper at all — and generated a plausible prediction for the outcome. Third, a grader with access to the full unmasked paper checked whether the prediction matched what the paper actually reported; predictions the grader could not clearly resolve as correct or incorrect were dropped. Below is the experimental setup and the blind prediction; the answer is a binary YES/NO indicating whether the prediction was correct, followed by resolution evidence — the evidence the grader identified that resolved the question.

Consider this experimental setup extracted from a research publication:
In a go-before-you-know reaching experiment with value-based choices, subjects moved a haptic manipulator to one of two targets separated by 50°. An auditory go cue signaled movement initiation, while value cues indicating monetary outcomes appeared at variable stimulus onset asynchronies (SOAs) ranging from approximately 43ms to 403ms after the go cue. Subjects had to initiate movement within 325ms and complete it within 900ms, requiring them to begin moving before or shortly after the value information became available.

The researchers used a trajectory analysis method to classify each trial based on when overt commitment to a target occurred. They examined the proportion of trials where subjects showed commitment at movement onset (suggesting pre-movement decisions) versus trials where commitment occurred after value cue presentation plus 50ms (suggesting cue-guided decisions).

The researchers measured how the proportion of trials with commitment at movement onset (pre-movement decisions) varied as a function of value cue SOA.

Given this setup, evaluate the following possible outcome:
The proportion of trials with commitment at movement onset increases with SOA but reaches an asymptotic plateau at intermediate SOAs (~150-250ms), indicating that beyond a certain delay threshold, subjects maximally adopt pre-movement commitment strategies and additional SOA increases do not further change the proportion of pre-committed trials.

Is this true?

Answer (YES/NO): NO